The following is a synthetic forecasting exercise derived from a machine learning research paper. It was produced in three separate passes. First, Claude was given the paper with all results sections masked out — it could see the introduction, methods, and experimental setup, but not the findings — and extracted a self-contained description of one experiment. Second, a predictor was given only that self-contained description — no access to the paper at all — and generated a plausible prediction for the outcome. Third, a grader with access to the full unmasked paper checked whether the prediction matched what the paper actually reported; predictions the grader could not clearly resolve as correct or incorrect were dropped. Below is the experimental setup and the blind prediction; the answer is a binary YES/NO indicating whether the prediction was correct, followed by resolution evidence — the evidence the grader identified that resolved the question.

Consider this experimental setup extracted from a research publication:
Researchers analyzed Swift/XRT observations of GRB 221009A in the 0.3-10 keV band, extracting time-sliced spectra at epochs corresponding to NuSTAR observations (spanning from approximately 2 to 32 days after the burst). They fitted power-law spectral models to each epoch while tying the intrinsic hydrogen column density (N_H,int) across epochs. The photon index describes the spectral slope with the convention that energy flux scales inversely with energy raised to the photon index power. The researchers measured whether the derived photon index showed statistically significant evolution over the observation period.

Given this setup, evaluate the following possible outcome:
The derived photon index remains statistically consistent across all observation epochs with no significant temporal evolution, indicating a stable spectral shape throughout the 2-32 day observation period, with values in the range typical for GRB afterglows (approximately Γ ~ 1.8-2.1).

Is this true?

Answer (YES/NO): YES